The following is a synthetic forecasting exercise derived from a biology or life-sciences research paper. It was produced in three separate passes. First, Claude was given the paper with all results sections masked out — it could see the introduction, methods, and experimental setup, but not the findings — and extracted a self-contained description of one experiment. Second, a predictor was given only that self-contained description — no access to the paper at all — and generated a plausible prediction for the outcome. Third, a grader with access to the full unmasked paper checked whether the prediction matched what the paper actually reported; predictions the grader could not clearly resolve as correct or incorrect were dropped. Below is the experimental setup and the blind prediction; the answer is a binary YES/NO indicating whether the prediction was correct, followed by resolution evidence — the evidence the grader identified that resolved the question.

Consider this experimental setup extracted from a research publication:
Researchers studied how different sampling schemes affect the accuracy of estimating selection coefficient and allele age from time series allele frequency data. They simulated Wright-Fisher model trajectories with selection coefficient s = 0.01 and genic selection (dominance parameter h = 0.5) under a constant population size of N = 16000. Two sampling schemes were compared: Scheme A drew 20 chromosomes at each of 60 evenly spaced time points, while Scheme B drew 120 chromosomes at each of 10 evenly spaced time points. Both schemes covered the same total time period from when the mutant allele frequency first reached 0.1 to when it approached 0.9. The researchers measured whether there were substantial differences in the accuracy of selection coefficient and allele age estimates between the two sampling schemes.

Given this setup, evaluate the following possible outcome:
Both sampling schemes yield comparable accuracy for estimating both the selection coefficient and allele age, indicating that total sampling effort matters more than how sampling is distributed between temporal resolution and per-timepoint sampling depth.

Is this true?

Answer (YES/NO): YES